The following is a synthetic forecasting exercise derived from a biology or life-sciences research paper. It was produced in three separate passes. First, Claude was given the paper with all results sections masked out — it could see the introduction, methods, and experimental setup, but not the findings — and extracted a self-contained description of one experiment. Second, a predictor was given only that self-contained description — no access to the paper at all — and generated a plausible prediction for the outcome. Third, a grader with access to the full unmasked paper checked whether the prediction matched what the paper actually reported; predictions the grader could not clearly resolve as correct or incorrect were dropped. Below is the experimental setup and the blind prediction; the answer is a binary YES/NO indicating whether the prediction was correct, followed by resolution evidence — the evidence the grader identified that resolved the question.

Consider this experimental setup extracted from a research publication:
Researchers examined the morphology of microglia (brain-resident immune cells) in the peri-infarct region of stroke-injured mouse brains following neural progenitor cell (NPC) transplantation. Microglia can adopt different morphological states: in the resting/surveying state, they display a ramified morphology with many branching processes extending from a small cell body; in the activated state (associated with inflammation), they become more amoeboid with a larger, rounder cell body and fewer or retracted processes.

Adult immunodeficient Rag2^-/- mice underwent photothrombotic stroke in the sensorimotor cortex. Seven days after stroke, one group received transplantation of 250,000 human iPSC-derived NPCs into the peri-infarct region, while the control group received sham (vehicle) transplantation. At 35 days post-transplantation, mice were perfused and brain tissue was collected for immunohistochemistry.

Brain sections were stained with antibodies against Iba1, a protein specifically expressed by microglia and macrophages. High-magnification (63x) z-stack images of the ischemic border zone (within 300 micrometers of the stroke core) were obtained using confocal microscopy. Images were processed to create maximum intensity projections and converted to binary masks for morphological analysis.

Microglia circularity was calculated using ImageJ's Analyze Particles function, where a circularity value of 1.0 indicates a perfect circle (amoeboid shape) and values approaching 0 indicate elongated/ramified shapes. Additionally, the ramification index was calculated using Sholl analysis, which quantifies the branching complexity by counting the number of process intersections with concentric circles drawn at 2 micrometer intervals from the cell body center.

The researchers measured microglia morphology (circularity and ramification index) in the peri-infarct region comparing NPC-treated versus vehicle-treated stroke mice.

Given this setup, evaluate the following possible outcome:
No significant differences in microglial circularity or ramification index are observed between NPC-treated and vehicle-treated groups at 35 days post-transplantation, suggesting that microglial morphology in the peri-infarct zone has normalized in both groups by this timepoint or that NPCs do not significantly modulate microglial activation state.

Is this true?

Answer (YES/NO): NO